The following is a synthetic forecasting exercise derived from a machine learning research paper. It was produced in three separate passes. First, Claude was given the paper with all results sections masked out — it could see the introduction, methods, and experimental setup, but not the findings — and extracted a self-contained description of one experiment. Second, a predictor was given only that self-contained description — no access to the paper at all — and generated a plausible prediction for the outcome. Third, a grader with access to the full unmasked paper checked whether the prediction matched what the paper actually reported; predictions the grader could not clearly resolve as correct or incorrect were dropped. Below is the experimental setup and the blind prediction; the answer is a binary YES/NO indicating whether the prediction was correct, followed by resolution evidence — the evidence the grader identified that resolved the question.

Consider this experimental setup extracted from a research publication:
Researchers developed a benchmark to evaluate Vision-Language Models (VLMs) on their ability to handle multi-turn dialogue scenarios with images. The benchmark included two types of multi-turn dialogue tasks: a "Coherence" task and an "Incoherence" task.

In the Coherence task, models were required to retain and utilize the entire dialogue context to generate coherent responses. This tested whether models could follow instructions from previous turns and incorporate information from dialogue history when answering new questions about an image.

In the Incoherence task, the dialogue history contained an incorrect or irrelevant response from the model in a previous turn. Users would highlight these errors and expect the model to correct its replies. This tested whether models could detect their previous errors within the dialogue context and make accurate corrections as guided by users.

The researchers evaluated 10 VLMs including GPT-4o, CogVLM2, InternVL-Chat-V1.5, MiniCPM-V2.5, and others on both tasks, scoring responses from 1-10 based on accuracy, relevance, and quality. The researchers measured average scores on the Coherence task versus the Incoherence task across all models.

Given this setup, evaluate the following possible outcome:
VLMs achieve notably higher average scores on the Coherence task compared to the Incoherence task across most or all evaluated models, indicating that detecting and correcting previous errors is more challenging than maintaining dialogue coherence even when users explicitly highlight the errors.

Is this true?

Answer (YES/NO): YES